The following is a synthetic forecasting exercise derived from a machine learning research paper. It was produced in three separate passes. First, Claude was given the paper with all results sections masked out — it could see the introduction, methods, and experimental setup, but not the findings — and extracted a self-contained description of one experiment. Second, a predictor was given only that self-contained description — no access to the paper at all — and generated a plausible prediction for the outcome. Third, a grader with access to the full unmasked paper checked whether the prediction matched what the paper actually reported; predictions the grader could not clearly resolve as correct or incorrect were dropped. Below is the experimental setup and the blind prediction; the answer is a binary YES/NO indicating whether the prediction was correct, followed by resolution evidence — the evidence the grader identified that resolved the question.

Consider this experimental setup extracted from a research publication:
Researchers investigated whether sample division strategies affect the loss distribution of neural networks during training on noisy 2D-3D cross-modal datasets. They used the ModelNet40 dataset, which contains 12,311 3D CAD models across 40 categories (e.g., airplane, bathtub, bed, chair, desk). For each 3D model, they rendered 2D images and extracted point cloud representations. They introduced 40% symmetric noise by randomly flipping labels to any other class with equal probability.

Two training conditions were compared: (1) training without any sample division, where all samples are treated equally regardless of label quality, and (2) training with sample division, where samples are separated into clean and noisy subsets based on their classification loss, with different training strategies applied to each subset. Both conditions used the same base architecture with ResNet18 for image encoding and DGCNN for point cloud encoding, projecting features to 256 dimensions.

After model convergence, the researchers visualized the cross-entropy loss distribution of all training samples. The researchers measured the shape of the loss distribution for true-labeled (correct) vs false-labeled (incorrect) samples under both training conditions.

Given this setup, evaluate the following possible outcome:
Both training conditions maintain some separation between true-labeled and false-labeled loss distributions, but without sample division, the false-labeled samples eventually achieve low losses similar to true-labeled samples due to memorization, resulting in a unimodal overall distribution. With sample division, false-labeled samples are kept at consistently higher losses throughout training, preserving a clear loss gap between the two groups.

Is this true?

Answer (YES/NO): NO